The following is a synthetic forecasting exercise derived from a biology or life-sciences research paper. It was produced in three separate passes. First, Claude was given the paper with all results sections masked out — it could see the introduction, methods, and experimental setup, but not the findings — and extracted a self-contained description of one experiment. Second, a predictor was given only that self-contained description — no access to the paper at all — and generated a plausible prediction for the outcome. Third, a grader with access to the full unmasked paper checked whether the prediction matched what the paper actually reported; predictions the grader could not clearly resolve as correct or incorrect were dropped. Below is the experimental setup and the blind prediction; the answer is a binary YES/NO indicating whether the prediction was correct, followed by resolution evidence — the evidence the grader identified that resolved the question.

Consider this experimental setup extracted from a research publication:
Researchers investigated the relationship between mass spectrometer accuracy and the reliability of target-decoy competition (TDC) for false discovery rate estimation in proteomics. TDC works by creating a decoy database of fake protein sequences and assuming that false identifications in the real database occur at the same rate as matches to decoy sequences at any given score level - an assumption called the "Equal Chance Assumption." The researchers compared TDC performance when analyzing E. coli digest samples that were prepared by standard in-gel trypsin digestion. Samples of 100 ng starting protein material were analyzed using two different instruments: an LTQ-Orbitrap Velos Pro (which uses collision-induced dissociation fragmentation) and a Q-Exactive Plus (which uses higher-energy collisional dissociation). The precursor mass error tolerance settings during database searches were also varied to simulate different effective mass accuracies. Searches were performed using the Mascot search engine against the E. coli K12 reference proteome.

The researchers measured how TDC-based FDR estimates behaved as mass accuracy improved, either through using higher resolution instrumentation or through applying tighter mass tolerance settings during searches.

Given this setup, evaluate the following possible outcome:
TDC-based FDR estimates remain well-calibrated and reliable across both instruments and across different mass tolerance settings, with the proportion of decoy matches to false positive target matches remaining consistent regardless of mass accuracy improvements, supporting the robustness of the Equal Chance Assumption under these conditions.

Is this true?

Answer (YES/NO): NO